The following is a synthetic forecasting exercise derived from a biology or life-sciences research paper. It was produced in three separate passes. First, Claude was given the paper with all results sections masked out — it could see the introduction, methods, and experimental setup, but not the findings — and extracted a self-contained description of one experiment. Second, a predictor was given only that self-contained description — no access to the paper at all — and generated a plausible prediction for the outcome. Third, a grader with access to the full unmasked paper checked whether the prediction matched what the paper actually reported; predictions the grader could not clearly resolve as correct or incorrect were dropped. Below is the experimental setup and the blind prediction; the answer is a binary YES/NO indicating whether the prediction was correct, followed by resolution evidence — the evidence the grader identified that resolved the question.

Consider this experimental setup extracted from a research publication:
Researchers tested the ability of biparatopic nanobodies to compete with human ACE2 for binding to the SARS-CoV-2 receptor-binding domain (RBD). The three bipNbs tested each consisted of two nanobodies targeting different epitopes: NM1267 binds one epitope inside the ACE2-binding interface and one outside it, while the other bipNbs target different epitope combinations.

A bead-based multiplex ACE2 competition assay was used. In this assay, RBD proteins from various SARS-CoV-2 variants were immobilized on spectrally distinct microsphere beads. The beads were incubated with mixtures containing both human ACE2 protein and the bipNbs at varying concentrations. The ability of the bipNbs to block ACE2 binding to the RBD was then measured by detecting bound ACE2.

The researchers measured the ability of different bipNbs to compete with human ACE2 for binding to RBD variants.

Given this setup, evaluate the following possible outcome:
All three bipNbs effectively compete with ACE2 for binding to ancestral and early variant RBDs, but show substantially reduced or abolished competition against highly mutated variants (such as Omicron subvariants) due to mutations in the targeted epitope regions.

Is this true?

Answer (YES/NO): NO